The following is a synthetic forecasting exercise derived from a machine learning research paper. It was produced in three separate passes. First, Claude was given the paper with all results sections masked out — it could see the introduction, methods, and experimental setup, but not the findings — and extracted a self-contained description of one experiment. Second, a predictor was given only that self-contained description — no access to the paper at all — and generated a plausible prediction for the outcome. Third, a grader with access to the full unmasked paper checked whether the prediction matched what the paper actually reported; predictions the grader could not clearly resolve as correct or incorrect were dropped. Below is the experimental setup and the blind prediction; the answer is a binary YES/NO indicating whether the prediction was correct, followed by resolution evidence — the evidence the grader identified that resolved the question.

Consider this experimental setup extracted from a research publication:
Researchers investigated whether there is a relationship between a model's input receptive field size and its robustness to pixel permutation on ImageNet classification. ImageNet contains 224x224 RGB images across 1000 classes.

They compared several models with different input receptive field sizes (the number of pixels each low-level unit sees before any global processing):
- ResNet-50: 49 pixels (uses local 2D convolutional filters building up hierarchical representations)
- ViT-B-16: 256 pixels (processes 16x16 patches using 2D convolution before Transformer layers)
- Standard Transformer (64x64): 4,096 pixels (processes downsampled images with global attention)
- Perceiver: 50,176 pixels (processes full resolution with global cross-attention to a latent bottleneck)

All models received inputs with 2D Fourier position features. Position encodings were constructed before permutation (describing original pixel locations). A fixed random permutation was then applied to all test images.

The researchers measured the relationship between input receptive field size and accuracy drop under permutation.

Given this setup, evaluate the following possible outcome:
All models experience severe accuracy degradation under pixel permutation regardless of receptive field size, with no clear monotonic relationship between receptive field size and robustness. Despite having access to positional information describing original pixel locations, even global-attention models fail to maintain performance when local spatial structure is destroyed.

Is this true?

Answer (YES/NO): NO